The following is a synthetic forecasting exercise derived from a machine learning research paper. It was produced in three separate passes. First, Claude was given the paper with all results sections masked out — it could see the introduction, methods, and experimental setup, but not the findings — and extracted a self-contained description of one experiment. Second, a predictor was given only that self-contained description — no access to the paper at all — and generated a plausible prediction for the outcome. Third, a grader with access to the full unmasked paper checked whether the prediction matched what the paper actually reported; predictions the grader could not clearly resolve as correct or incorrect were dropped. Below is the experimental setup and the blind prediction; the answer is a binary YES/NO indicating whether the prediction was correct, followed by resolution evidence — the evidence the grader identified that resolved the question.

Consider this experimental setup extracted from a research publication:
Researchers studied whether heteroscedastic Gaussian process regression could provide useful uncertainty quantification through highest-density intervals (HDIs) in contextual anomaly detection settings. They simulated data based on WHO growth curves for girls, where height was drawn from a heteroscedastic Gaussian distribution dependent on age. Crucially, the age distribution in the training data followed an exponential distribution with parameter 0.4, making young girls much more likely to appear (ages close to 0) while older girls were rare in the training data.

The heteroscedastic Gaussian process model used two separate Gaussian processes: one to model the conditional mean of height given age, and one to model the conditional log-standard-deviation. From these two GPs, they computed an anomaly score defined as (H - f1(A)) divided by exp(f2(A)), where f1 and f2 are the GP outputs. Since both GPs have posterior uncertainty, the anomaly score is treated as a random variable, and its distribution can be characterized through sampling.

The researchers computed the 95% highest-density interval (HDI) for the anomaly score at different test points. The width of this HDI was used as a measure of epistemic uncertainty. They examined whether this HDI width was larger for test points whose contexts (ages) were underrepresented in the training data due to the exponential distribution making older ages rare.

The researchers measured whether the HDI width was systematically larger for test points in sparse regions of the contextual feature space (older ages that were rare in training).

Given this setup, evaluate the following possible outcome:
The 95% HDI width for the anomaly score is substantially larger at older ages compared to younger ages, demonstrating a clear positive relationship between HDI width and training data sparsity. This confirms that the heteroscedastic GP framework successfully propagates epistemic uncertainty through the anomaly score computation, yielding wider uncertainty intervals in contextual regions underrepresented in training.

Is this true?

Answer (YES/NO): YES